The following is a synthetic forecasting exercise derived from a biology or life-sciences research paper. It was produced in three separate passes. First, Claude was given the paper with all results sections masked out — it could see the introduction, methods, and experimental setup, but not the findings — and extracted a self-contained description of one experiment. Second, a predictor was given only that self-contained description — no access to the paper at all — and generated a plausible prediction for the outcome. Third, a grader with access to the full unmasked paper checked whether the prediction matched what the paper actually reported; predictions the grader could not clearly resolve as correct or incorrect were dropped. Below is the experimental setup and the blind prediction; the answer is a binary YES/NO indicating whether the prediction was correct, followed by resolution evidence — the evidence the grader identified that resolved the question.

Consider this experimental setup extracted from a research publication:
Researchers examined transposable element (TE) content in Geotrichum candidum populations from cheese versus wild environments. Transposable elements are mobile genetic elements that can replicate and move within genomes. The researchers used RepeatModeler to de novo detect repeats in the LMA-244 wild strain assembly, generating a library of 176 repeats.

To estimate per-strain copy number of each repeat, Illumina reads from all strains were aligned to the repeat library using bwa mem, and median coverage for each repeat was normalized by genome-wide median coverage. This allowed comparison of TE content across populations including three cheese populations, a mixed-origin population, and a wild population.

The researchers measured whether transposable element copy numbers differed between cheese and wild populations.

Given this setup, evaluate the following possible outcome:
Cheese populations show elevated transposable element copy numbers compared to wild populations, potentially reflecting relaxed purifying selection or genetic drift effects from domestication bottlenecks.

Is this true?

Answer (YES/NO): YES